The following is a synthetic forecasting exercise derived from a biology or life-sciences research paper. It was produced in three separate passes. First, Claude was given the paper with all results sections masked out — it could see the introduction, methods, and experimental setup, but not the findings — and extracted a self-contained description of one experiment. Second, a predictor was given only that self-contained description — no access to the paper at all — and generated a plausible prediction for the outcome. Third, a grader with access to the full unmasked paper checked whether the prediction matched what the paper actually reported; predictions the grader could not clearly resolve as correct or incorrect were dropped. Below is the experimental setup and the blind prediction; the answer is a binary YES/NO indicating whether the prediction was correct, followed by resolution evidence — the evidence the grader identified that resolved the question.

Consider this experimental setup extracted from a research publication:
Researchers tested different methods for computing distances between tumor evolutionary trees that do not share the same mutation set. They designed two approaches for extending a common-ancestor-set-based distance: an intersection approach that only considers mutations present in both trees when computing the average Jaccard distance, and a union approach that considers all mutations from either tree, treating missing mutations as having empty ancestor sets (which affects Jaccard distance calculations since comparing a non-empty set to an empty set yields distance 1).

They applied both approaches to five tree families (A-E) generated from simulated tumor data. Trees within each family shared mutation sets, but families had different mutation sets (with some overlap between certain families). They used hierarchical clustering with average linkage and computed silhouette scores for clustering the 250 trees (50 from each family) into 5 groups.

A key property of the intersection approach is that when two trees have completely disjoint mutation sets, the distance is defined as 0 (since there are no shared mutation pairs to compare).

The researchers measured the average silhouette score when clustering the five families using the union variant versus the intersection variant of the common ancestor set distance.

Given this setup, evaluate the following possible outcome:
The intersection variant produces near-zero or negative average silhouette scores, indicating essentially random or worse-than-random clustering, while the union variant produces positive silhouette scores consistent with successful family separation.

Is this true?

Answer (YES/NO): NO